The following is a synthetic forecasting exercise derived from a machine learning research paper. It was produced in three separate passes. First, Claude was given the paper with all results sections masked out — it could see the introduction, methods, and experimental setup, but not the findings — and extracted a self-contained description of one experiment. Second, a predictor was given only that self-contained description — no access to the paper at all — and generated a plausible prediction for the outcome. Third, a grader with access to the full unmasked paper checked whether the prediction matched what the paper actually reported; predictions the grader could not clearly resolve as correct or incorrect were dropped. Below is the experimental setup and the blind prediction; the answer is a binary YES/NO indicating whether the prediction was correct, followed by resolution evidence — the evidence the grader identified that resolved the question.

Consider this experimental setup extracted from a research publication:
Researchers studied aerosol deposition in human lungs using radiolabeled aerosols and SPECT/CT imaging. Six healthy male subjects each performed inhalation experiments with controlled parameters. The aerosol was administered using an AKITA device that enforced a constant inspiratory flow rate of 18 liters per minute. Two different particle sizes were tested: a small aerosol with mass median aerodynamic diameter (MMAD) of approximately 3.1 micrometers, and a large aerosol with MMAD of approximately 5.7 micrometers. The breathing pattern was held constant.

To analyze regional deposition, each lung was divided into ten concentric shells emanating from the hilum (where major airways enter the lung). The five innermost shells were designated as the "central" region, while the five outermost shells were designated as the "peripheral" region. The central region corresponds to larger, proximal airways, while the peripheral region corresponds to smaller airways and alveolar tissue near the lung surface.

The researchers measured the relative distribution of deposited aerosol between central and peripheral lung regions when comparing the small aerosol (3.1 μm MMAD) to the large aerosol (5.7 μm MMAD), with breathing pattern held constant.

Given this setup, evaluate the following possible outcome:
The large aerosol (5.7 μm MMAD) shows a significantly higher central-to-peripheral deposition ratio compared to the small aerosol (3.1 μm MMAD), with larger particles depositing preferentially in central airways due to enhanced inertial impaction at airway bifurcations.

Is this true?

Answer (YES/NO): YES